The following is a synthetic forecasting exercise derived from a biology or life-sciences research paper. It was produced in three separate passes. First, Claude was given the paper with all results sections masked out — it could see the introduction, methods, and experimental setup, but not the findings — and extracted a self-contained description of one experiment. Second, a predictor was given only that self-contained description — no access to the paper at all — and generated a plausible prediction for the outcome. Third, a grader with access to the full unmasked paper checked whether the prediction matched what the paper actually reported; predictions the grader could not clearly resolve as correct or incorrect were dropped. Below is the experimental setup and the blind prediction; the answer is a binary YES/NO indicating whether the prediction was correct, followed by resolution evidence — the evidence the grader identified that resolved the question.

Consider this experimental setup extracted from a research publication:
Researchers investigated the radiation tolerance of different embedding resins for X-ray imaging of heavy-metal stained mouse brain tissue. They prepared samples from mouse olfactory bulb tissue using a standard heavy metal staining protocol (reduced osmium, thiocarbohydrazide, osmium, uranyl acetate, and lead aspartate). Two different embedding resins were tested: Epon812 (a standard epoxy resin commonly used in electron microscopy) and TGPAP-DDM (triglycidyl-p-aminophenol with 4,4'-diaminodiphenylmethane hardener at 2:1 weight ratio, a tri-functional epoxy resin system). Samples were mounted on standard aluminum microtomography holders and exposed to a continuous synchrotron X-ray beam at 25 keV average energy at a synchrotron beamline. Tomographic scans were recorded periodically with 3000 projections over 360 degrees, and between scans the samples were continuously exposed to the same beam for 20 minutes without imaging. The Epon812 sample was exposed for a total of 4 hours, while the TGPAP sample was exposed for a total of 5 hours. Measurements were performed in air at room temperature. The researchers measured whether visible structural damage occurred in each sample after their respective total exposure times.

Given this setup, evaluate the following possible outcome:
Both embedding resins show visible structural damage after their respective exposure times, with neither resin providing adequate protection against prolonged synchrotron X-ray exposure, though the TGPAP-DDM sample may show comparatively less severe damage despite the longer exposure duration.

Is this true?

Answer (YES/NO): NO